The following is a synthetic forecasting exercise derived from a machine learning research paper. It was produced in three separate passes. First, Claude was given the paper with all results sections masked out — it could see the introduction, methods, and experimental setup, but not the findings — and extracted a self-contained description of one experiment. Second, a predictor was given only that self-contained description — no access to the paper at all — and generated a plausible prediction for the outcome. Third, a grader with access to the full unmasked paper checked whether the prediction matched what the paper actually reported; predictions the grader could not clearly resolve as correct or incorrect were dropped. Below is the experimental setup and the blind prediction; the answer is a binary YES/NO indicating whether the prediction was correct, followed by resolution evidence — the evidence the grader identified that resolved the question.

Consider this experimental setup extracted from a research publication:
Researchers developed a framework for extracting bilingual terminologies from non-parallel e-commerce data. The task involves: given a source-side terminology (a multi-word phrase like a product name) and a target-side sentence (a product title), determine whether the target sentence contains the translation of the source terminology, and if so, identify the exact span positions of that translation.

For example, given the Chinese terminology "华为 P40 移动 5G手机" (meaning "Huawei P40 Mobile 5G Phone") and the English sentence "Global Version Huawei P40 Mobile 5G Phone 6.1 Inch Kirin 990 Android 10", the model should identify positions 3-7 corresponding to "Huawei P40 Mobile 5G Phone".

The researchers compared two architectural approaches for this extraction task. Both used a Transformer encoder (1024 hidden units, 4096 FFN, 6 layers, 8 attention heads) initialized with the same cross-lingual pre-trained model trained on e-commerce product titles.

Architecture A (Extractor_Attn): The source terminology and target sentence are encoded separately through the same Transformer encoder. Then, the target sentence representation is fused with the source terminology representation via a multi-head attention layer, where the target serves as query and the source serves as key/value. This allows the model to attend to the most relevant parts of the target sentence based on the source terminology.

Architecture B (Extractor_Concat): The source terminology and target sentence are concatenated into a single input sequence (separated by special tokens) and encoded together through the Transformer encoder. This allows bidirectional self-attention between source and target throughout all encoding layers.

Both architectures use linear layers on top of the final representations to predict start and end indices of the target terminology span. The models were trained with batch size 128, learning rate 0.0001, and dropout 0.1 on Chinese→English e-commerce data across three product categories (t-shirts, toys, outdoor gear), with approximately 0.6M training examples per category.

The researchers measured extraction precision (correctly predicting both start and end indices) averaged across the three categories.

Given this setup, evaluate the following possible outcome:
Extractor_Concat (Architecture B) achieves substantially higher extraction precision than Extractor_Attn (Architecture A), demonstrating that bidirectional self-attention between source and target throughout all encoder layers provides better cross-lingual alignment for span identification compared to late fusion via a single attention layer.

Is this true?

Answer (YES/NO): YES